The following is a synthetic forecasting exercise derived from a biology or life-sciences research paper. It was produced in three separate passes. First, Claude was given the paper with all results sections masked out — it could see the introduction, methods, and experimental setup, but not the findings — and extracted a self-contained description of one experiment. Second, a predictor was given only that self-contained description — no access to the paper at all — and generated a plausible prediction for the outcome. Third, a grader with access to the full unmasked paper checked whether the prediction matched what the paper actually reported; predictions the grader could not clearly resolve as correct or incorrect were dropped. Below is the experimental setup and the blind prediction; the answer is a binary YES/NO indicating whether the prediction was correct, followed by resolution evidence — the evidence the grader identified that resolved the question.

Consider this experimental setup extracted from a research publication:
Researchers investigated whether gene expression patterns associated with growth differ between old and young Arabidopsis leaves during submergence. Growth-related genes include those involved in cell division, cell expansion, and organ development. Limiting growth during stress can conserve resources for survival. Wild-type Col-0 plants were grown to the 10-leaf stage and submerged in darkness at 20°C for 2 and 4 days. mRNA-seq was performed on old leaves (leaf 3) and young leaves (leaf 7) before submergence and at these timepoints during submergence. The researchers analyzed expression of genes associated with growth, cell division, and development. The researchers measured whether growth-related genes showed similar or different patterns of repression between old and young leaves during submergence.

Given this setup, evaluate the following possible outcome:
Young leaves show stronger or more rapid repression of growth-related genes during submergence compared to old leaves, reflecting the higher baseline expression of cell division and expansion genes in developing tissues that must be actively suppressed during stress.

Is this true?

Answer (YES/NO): NO